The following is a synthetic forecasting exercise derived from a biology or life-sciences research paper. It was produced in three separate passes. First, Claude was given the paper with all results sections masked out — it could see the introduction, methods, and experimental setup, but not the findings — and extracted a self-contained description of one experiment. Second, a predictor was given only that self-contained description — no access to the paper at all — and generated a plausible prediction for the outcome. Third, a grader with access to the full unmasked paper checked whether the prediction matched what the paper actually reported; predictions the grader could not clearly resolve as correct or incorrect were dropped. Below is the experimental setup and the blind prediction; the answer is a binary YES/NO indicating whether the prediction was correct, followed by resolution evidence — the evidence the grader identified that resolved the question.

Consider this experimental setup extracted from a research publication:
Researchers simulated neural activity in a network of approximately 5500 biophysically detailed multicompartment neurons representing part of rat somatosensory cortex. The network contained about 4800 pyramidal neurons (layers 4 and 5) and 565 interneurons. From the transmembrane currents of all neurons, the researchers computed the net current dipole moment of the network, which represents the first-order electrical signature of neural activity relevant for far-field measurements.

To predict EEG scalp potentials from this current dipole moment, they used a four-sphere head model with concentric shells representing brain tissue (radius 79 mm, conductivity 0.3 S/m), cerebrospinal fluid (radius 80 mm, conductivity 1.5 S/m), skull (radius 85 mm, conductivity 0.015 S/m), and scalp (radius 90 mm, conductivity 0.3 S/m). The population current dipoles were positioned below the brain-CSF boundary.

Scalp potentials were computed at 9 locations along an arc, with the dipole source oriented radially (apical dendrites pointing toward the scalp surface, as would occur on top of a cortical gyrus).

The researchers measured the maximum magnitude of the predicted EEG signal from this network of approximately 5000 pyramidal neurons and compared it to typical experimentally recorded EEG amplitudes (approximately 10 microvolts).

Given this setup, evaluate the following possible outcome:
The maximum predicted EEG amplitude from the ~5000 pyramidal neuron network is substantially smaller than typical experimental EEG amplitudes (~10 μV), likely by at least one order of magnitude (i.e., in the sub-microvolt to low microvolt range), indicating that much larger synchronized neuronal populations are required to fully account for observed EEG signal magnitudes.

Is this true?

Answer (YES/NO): YES